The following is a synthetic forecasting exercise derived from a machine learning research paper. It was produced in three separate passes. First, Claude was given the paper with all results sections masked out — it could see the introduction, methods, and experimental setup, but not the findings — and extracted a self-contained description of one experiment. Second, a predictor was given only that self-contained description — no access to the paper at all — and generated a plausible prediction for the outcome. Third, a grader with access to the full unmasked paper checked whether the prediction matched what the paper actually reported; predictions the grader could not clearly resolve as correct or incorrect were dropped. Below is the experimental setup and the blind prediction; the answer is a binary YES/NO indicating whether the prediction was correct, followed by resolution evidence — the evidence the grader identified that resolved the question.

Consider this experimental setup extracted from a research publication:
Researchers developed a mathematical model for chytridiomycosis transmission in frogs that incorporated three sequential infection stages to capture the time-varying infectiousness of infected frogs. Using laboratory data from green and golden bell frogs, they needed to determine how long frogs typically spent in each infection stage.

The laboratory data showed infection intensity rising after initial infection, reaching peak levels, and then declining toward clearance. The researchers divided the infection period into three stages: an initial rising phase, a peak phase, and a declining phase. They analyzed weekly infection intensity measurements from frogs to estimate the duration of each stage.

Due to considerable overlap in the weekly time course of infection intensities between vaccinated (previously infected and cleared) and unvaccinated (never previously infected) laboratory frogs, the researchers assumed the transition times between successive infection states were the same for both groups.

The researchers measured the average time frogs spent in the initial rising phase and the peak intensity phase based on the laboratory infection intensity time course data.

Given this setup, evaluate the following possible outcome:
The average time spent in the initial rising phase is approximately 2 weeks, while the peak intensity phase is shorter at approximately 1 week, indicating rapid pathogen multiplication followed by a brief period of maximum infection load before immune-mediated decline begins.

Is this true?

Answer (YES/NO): NO